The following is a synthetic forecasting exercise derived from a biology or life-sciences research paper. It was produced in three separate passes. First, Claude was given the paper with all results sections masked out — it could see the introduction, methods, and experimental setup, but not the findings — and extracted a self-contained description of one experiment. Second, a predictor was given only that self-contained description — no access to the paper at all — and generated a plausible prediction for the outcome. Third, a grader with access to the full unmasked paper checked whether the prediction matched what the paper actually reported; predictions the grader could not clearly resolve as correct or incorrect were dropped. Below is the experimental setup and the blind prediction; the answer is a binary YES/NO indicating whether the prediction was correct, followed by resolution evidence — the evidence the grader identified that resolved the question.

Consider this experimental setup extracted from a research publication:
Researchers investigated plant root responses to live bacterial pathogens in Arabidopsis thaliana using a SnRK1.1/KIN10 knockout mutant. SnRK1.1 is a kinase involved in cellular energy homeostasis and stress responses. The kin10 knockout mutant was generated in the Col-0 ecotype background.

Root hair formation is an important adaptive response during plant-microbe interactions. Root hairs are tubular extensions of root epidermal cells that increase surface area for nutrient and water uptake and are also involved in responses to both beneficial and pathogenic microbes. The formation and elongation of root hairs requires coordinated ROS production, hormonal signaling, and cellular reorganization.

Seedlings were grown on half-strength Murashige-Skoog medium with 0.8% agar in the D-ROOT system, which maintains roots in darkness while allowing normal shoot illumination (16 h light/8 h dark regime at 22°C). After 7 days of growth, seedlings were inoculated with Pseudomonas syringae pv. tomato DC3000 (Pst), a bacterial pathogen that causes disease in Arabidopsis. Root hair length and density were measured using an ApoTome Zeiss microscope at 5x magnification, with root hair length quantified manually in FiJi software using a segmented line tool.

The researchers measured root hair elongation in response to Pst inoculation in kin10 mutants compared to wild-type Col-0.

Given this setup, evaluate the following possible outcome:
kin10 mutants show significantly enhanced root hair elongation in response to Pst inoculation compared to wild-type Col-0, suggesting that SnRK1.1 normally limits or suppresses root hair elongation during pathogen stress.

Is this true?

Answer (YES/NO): NO